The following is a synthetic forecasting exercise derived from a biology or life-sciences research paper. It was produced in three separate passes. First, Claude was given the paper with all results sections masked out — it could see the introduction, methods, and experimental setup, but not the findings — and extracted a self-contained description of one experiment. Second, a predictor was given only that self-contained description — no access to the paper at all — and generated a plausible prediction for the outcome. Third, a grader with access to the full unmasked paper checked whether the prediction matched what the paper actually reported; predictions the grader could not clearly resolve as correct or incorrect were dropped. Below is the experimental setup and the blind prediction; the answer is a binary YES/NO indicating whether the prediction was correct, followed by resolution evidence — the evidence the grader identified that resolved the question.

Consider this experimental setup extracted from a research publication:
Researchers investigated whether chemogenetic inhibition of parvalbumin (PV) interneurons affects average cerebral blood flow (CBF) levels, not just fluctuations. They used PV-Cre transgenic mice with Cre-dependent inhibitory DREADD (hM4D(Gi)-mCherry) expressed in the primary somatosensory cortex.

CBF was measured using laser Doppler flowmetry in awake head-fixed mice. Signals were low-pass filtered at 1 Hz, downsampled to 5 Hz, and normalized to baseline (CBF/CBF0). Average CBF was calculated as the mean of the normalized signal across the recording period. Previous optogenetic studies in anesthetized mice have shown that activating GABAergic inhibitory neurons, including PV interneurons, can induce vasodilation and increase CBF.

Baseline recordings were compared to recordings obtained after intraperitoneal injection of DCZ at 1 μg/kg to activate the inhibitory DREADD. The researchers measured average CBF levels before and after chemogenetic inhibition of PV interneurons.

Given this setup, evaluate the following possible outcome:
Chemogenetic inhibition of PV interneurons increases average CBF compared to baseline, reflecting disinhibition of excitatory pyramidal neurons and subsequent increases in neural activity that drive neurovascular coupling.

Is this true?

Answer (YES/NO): YES